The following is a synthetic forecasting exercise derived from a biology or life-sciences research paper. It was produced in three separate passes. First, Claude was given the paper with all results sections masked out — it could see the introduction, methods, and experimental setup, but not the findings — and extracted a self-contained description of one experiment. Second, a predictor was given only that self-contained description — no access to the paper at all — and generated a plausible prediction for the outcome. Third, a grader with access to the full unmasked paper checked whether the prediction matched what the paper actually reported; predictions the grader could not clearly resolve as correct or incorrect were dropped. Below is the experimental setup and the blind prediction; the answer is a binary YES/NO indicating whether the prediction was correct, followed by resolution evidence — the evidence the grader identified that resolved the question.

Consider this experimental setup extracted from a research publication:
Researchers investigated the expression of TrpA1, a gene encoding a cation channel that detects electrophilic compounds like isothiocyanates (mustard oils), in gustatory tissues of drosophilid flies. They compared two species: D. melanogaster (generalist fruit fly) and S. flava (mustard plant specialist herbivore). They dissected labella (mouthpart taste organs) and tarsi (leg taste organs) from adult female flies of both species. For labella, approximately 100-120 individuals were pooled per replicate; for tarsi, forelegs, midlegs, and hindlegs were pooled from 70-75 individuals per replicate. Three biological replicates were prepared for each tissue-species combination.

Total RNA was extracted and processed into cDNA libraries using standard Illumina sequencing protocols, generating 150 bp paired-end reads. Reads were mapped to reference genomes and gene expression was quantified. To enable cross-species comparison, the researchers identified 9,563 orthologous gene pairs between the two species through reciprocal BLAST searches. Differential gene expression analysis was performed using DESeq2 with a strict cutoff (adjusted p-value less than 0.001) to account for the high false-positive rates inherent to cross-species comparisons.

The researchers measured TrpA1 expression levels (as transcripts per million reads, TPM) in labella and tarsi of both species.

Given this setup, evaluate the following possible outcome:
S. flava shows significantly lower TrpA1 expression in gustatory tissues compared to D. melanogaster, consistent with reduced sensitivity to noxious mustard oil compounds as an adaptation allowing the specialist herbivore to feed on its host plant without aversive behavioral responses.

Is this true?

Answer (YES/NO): NO